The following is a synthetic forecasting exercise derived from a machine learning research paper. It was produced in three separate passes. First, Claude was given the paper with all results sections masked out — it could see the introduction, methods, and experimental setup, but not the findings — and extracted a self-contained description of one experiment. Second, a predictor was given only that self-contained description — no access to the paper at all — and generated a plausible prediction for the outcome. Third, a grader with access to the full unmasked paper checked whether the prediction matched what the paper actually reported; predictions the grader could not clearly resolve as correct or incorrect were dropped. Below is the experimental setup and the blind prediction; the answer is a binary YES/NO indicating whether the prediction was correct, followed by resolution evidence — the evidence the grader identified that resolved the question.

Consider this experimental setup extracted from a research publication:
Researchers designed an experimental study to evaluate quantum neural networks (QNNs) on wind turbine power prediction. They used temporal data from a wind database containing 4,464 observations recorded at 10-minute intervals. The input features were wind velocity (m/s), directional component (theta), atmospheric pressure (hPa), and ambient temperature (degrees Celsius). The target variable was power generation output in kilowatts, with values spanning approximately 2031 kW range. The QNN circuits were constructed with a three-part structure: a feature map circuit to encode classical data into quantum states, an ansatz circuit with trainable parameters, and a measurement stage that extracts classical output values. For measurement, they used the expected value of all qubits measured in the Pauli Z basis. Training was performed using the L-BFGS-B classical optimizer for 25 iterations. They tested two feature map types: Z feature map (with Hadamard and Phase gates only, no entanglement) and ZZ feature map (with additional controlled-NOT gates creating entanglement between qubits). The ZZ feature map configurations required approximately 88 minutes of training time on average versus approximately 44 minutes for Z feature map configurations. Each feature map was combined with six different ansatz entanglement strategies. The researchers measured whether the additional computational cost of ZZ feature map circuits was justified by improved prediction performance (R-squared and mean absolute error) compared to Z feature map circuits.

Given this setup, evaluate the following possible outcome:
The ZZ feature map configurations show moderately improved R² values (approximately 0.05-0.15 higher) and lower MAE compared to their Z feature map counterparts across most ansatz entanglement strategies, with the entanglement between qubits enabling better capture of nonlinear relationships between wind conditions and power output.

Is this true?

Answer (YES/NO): NO